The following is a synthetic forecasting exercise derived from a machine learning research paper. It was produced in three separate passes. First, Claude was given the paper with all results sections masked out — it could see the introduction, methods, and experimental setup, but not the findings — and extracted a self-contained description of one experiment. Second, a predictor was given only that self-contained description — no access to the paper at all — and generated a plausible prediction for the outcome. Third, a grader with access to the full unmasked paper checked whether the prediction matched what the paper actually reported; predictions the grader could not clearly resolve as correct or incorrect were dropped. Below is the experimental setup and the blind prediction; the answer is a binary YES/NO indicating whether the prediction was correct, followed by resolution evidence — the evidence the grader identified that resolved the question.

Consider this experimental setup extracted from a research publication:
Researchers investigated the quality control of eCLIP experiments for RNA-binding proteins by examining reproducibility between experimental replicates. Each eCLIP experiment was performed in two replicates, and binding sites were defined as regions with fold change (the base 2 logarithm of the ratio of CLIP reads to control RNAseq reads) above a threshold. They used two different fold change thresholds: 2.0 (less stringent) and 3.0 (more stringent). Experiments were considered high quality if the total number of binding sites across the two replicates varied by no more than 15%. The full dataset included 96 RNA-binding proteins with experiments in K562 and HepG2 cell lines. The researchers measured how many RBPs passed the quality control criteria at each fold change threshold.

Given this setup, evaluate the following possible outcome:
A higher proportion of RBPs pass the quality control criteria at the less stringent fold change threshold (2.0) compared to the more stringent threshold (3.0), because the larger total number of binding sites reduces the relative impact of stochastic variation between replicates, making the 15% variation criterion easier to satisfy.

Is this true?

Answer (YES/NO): YES